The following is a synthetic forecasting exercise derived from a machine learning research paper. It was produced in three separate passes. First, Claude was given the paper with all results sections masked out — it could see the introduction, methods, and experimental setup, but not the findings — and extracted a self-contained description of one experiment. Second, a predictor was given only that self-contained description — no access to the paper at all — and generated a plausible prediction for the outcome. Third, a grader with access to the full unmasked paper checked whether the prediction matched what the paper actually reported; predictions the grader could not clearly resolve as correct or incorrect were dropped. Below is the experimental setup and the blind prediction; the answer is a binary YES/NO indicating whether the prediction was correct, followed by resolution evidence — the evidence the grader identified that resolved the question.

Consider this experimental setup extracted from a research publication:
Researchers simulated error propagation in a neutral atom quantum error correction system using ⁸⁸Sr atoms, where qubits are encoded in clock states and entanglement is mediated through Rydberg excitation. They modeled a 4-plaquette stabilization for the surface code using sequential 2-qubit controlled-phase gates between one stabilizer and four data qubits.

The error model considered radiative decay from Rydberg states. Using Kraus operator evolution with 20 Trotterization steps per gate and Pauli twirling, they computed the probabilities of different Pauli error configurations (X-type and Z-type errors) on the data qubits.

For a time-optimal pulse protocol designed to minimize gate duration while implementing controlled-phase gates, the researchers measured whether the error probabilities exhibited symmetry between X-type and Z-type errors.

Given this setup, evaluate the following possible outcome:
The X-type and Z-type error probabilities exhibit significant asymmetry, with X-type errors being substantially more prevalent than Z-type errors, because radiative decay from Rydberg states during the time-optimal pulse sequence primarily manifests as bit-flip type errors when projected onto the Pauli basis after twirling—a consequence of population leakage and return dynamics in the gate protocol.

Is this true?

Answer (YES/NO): NO